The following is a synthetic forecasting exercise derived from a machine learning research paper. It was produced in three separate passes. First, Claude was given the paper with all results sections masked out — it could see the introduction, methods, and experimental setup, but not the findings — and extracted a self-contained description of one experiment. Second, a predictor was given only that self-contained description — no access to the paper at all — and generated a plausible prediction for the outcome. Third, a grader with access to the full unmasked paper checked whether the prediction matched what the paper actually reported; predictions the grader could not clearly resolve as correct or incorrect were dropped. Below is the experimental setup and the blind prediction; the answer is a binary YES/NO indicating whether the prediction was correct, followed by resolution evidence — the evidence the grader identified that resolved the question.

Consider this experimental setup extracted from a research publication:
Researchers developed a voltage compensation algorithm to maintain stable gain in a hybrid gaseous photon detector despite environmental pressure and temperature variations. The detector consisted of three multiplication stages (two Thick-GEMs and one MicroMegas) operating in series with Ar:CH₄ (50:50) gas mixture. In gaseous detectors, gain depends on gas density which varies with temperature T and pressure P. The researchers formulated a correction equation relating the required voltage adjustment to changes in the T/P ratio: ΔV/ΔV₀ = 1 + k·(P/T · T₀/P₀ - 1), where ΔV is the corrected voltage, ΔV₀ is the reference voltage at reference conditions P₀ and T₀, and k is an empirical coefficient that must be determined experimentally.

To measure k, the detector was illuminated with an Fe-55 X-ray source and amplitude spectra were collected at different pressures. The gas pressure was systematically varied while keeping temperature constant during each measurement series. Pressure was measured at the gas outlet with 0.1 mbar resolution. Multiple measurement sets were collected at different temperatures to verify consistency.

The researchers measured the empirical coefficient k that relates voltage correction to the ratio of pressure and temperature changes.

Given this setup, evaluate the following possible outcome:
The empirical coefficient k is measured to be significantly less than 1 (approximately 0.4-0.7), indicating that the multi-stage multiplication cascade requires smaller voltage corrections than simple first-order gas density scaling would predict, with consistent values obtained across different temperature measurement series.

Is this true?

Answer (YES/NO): YES